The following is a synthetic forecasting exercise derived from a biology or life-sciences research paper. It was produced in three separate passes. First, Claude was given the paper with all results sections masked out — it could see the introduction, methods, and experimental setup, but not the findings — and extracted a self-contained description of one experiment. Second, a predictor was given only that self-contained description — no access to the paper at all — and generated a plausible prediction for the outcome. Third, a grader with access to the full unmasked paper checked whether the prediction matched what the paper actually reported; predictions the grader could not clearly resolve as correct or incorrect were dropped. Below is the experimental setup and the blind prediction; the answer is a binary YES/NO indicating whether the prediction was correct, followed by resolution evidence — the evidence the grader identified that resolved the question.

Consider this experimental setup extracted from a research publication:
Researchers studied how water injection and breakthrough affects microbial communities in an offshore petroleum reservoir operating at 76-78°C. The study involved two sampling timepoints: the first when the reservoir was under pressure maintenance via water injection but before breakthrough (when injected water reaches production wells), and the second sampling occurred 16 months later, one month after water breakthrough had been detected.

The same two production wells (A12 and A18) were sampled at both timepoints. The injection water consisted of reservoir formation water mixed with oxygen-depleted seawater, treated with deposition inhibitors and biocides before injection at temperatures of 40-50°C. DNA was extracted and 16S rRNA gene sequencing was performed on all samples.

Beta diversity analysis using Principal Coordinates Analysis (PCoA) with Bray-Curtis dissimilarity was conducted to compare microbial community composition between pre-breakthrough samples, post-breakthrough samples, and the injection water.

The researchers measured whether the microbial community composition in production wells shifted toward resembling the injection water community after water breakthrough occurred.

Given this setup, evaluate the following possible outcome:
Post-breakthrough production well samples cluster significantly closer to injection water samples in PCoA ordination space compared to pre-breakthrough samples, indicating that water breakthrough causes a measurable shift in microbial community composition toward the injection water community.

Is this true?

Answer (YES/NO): NO